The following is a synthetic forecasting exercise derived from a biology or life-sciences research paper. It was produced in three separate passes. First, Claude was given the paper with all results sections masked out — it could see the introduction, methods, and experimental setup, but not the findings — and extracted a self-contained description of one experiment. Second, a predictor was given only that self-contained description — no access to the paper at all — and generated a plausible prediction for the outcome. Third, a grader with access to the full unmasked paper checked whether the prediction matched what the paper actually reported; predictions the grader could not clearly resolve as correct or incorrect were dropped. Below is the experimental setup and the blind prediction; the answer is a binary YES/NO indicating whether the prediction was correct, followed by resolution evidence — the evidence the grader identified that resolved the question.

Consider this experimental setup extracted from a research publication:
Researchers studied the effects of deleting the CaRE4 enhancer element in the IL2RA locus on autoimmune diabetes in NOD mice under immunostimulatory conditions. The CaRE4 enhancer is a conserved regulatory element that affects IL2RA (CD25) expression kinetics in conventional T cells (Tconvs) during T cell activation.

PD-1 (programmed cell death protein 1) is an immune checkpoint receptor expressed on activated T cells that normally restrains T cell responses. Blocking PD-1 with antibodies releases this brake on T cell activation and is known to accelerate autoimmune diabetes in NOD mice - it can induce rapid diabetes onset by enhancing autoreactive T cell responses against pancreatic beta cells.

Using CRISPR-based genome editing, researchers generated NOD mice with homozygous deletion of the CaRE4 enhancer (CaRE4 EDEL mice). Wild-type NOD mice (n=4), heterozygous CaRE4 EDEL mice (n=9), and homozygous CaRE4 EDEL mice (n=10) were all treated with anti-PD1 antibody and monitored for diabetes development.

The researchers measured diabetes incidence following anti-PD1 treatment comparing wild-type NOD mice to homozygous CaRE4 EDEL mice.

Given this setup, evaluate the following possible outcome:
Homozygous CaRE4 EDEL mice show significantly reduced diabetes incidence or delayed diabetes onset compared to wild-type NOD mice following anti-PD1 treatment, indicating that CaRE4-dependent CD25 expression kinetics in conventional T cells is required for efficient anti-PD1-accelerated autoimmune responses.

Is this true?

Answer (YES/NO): YES